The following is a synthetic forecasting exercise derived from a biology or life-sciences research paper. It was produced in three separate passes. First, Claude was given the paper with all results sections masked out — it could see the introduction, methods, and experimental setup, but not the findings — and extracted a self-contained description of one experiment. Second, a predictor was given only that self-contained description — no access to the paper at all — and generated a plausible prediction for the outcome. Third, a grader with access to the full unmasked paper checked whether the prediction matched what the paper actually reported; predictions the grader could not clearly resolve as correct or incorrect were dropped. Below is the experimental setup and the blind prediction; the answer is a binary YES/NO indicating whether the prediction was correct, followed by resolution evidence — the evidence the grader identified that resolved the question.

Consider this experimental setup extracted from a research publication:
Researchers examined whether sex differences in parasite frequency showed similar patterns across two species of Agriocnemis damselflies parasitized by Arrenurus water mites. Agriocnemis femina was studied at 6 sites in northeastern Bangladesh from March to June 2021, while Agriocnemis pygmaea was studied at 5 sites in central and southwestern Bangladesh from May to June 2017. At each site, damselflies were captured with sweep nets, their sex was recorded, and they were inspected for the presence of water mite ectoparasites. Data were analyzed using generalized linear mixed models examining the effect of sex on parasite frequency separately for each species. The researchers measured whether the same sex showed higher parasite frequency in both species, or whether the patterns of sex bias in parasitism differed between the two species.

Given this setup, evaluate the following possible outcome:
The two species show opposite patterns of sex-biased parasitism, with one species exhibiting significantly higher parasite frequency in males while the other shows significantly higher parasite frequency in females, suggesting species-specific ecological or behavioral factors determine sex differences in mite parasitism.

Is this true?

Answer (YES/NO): NO